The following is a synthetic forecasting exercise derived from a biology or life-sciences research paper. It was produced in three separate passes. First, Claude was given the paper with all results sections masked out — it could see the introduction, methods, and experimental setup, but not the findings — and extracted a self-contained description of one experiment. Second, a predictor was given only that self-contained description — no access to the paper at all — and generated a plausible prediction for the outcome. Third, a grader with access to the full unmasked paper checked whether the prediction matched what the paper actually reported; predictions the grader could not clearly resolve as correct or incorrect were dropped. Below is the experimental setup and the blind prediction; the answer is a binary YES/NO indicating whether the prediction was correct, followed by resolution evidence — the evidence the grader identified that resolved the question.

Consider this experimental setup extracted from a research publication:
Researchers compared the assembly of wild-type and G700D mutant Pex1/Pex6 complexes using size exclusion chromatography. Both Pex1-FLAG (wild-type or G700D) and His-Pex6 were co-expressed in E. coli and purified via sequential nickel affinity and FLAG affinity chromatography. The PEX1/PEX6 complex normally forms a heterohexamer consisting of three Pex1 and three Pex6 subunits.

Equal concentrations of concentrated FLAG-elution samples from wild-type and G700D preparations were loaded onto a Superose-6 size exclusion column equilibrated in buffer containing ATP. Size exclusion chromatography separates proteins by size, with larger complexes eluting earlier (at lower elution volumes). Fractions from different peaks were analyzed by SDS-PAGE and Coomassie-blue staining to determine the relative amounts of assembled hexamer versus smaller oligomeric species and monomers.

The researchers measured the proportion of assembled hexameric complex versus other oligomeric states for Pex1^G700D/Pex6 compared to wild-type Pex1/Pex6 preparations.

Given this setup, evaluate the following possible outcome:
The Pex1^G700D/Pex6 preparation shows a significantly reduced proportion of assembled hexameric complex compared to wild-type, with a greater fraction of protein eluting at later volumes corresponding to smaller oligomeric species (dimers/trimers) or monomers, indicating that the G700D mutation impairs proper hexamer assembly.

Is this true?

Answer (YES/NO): YES